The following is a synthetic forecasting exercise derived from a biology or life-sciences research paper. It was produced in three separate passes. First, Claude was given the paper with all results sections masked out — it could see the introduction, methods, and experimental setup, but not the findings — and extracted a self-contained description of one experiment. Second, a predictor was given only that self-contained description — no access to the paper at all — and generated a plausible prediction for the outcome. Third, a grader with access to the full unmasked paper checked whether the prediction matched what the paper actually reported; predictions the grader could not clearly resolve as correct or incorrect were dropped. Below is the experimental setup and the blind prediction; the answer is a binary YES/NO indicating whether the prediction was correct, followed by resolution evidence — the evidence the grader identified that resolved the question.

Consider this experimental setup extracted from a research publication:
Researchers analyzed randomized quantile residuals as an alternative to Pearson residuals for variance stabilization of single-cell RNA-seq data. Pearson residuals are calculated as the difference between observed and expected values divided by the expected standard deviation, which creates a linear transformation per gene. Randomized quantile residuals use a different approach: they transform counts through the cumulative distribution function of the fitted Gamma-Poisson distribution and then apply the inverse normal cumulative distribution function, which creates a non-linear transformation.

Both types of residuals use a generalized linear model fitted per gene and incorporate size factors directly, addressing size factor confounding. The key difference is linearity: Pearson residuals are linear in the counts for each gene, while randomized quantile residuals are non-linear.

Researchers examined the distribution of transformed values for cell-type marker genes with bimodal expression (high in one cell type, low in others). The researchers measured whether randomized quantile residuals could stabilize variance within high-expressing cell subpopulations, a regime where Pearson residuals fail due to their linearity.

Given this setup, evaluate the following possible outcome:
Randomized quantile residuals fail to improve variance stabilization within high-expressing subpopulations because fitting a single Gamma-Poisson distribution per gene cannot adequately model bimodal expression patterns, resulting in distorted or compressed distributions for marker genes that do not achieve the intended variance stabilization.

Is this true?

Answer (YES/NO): NO